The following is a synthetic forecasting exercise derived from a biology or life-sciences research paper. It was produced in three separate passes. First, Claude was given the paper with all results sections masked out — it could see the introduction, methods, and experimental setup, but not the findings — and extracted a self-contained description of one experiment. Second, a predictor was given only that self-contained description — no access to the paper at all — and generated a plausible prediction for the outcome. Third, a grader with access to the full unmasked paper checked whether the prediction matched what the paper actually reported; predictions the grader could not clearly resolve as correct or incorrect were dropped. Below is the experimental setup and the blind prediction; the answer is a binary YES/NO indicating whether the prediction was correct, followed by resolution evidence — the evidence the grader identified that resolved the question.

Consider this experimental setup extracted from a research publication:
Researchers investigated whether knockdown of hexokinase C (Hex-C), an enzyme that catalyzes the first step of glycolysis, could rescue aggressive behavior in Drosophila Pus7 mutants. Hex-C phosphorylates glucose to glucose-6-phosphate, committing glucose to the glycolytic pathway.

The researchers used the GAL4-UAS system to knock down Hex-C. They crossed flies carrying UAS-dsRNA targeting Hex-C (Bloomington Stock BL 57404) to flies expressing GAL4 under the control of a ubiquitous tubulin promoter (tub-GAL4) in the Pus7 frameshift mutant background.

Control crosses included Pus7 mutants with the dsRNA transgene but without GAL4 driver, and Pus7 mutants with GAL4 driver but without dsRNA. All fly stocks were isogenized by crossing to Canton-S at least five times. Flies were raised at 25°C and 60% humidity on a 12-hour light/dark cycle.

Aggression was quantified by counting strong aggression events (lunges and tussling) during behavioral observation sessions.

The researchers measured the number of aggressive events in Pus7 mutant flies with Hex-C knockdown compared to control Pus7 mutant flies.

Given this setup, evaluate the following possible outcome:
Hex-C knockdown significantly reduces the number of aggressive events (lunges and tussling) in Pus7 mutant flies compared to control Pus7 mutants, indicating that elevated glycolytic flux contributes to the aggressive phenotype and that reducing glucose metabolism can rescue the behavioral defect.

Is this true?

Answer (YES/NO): YES